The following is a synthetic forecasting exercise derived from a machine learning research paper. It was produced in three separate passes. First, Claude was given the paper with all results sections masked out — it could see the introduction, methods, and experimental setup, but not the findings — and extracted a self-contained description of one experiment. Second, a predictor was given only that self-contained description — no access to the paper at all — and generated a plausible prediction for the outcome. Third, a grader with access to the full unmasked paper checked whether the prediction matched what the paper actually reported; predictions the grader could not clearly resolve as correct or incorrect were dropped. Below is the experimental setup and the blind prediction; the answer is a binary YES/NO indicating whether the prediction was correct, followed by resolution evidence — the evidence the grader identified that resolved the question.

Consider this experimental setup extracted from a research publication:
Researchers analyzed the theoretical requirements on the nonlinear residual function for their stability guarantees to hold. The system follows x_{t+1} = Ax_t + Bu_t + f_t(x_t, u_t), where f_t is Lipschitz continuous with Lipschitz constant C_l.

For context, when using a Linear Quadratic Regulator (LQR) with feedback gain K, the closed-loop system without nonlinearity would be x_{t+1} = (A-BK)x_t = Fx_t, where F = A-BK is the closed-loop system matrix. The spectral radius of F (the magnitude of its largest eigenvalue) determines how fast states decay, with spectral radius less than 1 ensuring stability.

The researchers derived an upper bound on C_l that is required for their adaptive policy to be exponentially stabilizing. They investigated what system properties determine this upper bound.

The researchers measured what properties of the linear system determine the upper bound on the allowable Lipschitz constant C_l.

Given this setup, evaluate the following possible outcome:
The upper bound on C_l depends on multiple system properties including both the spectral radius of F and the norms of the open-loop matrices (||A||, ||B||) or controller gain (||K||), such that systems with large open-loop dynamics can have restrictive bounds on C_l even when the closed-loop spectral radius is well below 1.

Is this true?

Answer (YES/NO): YES